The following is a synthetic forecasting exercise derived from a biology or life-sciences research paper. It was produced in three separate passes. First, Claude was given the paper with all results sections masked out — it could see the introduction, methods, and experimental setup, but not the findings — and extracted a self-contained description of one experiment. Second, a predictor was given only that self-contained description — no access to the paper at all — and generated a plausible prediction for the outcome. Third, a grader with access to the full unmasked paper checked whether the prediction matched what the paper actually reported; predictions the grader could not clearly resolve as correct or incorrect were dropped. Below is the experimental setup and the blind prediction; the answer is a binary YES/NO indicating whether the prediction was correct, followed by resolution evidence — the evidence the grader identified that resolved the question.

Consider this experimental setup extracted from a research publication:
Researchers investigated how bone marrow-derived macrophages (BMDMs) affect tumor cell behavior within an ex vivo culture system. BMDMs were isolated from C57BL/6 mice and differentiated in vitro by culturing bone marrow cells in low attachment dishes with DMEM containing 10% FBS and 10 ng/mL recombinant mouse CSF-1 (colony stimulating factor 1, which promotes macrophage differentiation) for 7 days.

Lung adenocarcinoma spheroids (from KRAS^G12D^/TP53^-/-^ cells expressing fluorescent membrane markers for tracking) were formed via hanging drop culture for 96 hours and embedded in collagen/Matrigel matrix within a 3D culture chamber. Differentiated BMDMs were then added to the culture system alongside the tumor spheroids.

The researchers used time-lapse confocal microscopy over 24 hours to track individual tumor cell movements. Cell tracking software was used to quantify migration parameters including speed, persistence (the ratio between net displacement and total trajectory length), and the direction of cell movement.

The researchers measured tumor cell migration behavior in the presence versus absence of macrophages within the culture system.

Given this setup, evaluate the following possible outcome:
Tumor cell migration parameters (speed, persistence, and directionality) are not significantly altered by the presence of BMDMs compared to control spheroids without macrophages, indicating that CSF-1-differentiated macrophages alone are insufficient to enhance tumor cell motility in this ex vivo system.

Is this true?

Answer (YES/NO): NO